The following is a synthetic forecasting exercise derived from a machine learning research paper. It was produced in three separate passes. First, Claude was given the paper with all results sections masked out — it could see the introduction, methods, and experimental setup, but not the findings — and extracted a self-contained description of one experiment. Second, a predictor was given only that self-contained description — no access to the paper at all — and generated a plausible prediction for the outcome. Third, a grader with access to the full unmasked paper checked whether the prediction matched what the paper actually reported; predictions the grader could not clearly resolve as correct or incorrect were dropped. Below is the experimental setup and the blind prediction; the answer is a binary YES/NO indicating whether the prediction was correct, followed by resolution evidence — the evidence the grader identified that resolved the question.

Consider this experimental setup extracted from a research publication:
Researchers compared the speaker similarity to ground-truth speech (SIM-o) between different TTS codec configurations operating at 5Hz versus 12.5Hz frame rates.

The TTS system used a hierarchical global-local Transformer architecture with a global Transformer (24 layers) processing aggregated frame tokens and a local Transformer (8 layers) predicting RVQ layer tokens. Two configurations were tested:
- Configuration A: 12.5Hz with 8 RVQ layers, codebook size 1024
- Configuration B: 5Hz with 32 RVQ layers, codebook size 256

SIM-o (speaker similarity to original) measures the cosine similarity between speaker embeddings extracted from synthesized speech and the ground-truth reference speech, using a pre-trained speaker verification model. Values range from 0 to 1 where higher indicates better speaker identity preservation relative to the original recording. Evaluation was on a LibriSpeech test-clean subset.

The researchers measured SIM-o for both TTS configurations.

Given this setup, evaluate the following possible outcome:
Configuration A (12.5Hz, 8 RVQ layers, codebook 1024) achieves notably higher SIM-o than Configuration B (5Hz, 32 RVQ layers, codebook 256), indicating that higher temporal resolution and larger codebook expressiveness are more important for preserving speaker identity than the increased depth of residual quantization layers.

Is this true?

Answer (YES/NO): YES